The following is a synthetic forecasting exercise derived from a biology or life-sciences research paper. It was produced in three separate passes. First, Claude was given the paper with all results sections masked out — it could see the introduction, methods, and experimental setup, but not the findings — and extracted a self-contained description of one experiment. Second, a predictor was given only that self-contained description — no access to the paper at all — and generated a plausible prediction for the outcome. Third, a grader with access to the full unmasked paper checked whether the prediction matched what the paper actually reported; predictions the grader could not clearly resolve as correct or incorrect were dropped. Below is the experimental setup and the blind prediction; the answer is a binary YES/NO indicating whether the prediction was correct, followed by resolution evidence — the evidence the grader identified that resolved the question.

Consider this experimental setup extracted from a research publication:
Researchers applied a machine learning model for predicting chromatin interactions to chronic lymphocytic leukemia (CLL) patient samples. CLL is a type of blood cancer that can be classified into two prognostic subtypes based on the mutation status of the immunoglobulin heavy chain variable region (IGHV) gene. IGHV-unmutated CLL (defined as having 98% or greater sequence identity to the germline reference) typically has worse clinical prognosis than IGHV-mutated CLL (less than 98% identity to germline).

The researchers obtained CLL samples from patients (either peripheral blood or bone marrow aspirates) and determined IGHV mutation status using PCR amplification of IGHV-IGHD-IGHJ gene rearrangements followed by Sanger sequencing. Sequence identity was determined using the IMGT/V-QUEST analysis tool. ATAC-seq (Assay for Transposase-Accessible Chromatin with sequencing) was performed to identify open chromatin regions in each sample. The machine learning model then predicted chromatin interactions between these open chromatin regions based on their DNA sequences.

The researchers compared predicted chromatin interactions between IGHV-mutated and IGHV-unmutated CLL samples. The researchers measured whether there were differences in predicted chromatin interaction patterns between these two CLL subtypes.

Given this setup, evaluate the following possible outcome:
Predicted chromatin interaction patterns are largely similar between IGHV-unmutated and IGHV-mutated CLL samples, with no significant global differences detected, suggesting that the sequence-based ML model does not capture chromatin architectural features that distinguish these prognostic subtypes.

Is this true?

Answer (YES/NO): NO